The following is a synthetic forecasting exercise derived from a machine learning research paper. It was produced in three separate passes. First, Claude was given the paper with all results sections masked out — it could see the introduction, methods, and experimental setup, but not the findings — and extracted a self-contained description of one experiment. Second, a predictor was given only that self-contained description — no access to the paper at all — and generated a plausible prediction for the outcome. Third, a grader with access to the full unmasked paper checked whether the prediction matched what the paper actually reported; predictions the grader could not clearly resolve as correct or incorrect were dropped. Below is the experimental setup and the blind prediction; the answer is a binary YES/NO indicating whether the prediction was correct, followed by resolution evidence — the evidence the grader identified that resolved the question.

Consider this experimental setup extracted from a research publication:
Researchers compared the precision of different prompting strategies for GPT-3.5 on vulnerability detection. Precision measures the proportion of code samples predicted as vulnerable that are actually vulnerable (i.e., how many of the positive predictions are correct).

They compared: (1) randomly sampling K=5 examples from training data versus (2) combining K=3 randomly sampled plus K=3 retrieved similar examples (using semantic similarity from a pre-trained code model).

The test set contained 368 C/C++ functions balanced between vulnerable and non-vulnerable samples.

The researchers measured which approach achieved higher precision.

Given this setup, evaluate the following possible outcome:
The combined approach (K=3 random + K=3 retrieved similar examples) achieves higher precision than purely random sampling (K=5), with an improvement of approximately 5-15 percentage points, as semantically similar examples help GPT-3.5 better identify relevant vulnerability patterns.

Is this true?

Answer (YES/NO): NO